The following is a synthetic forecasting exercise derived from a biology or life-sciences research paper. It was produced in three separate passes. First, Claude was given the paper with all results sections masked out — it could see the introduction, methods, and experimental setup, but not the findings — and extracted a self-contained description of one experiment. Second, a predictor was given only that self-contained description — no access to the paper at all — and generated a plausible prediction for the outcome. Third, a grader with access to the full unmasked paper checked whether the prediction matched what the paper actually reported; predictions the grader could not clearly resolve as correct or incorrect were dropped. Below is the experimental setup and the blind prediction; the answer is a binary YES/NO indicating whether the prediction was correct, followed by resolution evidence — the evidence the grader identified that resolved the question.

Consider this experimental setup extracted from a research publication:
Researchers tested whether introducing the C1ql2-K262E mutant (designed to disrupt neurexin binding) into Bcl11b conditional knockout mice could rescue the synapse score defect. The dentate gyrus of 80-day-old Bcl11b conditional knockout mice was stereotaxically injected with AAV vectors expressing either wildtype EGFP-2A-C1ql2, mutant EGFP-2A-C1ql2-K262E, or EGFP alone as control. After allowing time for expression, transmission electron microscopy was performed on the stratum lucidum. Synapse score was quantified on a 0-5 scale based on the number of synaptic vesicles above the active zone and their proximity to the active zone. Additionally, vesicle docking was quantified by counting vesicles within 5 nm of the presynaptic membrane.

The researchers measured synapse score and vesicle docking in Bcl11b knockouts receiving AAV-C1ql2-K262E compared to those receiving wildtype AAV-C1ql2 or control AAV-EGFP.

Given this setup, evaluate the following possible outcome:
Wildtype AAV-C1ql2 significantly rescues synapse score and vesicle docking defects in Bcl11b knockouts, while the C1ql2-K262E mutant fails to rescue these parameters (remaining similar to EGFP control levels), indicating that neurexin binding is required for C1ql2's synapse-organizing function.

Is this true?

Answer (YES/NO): YES